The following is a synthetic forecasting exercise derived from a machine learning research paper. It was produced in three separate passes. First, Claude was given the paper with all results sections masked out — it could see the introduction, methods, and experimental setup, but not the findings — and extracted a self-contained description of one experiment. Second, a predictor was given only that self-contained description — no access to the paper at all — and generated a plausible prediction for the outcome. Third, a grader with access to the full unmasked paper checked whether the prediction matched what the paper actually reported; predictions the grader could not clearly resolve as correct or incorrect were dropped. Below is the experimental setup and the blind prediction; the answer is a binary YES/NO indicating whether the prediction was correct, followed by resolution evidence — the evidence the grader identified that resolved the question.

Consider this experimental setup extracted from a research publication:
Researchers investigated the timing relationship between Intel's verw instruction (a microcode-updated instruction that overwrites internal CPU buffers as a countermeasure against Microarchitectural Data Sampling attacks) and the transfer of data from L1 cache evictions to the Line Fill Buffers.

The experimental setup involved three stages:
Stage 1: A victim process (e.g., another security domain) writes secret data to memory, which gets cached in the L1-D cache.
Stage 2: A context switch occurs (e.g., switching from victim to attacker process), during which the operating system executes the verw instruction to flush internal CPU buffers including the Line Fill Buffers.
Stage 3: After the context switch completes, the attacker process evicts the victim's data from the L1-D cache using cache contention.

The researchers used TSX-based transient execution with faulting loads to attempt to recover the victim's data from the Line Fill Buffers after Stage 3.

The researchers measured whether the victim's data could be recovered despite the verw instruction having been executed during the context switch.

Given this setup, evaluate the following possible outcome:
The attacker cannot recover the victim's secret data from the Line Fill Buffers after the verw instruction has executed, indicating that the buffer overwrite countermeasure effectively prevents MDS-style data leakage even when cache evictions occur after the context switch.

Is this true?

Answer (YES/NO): NO